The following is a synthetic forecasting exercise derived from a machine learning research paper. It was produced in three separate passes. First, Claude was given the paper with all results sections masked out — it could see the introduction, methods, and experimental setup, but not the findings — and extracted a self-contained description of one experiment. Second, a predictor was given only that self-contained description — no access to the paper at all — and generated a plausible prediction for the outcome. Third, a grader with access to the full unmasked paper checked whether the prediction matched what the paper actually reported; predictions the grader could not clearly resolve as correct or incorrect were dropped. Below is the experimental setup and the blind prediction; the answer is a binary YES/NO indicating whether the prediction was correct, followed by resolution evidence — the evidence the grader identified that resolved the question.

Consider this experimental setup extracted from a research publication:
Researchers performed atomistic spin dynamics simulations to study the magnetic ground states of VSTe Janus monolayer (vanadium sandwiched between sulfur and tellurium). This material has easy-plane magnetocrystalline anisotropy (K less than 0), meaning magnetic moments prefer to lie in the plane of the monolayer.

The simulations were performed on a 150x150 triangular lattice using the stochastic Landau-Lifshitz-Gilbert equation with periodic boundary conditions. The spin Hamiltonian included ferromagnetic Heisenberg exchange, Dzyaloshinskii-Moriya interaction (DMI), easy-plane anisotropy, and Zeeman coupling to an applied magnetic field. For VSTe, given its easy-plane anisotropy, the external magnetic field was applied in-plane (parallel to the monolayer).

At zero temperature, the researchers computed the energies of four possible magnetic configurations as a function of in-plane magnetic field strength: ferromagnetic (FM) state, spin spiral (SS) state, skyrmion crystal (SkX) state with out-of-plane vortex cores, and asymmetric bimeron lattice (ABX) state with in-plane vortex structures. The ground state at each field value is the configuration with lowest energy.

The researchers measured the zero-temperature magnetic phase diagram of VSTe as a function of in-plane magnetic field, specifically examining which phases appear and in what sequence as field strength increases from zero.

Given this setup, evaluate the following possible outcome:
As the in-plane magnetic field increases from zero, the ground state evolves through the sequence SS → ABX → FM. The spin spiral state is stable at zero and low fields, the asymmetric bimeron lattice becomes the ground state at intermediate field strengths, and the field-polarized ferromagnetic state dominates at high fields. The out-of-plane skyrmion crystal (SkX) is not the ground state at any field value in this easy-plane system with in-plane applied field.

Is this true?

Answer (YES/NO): NO